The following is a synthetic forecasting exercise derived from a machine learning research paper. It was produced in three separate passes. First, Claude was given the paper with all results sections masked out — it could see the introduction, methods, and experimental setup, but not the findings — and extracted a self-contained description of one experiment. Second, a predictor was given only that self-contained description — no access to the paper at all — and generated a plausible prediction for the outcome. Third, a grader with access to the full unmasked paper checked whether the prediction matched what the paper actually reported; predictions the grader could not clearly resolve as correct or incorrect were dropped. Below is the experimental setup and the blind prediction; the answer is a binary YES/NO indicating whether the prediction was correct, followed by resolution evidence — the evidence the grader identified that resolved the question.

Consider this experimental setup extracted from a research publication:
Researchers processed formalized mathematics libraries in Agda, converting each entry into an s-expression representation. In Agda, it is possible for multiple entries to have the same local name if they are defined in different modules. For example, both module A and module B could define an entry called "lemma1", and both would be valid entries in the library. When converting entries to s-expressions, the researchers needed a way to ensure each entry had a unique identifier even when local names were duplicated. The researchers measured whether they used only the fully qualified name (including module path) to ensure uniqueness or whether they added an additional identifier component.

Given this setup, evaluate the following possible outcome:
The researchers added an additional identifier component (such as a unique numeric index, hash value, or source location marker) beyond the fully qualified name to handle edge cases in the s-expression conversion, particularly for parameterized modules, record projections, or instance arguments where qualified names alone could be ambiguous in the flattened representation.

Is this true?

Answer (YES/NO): NO